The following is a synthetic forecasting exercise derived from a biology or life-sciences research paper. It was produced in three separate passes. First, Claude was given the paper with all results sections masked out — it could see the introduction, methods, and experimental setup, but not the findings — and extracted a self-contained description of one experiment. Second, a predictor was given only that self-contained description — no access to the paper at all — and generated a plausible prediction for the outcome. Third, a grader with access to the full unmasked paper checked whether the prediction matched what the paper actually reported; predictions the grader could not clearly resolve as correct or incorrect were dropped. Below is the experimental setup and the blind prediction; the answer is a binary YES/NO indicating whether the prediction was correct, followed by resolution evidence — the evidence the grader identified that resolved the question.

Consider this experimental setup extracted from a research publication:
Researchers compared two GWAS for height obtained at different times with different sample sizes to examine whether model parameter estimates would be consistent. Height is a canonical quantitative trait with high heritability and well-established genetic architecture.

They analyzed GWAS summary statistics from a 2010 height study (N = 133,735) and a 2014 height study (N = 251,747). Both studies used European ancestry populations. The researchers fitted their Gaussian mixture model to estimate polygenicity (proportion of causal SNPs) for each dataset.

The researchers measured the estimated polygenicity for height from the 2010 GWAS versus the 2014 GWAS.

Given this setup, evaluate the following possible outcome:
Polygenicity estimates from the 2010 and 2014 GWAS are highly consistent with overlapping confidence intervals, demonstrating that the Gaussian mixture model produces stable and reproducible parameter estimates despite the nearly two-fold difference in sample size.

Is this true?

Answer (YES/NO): YES